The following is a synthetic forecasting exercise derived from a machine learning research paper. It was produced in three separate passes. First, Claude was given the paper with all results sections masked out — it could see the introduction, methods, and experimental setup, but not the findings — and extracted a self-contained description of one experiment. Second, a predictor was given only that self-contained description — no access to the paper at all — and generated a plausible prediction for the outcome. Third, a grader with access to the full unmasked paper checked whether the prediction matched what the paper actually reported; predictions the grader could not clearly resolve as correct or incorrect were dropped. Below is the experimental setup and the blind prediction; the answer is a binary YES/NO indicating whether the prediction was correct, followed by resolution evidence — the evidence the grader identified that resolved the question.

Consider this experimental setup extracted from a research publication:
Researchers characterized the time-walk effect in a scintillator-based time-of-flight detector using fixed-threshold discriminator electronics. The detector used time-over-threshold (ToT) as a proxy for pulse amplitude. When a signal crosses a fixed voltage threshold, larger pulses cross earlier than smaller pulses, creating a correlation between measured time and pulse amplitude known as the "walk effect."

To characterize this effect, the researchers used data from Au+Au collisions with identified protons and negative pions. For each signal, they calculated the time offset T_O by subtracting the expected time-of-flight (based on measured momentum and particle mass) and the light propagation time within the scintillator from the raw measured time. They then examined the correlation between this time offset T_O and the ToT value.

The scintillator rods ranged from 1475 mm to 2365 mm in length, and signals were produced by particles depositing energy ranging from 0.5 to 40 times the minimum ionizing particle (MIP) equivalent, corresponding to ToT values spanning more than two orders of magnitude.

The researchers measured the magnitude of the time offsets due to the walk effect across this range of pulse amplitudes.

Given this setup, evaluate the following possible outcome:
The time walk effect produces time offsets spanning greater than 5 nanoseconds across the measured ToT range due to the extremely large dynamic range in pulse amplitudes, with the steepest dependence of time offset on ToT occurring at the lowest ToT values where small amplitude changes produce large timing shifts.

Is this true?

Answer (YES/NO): YES